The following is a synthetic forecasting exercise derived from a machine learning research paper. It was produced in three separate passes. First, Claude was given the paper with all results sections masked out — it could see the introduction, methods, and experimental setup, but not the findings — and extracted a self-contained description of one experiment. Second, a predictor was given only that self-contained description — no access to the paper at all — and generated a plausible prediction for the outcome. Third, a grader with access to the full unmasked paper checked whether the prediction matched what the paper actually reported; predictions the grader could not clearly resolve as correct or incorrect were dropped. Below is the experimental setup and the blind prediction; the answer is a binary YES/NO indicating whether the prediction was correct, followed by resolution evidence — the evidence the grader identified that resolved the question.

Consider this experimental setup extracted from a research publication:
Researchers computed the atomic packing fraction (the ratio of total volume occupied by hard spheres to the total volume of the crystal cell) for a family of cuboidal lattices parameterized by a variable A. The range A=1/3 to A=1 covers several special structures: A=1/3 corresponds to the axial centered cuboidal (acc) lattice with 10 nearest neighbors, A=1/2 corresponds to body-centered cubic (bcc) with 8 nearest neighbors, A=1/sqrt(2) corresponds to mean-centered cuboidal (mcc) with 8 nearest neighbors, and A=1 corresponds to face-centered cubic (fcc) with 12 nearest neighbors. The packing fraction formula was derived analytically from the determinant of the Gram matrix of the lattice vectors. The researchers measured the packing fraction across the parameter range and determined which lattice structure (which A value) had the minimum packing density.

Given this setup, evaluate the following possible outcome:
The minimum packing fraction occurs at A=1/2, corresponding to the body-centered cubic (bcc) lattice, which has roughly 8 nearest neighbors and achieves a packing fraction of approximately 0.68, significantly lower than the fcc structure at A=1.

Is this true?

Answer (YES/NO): YES